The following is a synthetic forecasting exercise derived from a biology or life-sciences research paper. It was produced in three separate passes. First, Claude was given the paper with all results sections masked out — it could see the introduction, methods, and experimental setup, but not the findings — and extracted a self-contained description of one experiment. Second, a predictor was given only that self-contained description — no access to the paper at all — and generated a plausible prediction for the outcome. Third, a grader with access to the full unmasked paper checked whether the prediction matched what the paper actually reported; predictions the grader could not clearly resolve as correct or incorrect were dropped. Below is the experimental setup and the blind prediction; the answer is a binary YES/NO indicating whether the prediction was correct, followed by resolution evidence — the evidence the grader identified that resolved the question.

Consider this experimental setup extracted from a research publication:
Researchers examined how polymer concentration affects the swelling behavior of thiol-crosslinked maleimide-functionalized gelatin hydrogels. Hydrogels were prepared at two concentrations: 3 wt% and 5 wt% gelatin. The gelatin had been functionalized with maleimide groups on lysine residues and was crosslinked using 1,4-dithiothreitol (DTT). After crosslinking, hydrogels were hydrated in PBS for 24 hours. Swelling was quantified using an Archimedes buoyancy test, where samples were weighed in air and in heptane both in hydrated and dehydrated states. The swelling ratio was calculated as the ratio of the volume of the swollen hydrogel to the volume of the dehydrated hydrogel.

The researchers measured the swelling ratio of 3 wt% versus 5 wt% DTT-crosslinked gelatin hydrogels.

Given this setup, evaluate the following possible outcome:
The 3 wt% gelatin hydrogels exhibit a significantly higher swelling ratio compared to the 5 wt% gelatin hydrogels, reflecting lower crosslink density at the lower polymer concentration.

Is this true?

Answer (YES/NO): YES